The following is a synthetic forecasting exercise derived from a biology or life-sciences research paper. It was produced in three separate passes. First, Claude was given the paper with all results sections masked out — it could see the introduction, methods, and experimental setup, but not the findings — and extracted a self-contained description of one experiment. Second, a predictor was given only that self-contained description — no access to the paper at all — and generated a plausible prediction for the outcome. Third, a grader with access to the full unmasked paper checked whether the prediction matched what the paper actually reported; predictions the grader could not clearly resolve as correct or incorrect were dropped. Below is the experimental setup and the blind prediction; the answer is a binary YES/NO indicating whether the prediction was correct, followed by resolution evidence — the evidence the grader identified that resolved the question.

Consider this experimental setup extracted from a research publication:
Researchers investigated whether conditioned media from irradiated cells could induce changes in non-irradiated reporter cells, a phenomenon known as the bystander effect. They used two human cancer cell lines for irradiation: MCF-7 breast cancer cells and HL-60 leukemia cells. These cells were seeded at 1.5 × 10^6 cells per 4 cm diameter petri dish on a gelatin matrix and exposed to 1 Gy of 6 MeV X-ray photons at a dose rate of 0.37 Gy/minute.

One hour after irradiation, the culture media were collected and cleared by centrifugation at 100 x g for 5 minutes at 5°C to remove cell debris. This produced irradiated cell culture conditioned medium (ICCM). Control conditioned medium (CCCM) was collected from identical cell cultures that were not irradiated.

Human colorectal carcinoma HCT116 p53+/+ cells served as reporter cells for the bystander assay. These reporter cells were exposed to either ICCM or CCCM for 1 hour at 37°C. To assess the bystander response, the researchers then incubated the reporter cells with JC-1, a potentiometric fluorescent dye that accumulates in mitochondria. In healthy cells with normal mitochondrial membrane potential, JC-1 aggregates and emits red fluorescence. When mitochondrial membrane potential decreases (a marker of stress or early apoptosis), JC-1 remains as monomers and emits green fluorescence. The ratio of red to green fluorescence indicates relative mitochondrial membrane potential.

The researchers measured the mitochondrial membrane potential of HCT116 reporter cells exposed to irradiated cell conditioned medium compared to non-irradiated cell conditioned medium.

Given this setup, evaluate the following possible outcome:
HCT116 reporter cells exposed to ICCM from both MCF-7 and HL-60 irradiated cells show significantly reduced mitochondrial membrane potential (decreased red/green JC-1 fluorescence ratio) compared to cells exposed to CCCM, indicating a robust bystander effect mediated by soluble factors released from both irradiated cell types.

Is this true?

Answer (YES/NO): NO